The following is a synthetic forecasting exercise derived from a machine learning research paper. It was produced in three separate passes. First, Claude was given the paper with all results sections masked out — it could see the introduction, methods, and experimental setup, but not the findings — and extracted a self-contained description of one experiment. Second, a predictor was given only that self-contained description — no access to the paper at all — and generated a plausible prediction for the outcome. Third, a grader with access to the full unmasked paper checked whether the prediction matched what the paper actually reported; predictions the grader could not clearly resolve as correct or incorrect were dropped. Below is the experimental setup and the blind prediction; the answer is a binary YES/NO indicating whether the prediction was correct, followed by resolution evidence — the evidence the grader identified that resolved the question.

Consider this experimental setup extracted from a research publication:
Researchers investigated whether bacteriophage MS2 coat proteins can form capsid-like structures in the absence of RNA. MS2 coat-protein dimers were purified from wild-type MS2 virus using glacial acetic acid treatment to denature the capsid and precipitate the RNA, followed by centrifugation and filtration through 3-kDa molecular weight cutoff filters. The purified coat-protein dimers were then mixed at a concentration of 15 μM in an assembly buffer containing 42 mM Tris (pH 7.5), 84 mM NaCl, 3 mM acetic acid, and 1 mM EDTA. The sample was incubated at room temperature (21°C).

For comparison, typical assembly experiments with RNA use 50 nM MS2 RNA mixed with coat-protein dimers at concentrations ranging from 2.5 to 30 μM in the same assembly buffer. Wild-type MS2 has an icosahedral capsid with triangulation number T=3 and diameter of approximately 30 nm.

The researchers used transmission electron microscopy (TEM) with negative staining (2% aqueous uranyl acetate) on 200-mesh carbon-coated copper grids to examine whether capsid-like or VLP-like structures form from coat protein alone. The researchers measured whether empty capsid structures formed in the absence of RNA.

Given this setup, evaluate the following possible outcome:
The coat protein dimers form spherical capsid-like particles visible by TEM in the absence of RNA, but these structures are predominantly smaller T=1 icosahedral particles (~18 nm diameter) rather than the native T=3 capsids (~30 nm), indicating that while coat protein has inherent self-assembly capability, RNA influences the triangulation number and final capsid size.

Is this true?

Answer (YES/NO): NO